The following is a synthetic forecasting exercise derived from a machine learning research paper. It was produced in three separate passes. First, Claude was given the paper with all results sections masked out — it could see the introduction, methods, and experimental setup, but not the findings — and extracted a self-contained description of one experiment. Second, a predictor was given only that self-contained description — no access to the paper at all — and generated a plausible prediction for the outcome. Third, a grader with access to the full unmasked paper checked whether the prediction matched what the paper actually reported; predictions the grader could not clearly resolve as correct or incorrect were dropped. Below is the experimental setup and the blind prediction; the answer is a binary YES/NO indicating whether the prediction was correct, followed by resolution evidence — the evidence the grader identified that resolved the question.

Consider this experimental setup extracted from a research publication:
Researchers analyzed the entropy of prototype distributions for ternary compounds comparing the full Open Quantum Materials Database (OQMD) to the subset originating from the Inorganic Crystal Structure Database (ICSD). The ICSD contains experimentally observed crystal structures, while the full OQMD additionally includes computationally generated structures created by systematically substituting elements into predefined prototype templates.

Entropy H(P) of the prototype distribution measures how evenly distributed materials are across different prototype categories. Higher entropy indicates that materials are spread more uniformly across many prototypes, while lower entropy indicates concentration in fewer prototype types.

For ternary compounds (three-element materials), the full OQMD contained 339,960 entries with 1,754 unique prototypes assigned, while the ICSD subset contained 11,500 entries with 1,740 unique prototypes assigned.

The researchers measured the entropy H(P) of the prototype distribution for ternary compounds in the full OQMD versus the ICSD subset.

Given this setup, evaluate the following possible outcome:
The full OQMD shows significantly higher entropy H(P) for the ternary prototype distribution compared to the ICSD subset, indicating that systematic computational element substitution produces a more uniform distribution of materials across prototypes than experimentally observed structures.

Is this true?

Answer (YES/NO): NO